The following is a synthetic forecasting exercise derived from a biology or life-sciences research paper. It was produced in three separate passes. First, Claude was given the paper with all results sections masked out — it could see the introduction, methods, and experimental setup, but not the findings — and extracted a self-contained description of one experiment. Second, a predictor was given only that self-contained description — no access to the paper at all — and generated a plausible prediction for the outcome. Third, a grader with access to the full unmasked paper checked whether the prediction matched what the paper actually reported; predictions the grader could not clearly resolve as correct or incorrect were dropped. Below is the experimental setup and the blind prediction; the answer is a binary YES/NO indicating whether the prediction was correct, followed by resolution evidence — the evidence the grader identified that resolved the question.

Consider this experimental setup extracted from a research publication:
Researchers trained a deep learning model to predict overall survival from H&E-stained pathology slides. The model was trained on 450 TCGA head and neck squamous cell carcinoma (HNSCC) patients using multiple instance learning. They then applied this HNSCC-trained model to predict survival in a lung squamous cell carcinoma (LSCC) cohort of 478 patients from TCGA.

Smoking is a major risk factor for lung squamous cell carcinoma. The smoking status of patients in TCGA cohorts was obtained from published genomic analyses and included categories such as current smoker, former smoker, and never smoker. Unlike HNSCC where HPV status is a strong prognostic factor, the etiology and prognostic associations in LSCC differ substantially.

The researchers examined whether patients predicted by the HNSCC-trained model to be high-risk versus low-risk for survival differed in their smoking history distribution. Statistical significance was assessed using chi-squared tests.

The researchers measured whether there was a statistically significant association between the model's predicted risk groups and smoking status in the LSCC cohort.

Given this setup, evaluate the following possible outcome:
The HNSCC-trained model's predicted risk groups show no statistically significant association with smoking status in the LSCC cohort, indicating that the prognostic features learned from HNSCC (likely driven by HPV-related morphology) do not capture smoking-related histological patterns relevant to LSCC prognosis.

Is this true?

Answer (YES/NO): YES